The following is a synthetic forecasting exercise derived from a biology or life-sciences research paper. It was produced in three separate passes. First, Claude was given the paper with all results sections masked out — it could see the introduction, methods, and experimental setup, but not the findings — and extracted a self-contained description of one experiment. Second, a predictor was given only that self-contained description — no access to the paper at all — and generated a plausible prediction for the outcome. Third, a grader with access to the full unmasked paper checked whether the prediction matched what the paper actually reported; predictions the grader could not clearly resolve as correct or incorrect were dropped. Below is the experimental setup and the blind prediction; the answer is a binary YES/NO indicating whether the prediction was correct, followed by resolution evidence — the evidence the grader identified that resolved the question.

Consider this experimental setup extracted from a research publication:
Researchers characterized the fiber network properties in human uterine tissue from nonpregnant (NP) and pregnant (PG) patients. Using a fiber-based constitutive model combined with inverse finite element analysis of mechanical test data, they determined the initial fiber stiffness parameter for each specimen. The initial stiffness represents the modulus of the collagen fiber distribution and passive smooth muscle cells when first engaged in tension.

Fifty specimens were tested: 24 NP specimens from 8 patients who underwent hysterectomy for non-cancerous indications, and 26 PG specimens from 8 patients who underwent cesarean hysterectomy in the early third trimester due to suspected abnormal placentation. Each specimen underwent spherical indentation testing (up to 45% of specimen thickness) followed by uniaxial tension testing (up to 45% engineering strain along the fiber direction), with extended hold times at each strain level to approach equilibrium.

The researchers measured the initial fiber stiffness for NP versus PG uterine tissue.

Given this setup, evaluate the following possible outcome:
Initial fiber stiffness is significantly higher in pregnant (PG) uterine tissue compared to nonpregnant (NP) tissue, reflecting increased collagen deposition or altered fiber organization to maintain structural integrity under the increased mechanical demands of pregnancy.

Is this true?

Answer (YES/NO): NO